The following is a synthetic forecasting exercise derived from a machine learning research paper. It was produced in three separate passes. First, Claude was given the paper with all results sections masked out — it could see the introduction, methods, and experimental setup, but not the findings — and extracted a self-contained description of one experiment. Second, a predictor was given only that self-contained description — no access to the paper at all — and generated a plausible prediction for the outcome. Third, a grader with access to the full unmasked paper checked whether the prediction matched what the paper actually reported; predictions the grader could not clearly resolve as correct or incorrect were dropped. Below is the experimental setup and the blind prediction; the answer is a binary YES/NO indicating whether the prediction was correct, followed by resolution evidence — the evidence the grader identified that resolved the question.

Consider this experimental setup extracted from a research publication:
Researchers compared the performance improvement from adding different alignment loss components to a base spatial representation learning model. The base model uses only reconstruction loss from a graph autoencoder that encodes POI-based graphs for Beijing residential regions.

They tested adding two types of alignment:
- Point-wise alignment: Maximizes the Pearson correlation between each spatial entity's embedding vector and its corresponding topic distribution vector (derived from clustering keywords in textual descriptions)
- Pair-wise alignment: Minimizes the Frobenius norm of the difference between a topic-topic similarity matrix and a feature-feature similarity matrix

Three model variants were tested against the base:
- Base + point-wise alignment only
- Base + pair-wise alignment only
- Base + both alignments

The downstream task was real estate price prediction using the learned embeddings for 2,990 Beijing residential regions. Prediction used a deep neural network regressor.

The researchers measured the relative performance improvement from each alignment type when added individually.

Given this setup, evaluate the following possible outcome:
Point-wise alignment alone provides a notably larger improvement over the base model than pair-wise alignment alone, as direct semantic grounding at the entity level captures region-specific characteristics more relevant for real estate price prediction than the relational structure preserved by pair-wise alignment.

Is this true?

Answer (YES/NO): YES